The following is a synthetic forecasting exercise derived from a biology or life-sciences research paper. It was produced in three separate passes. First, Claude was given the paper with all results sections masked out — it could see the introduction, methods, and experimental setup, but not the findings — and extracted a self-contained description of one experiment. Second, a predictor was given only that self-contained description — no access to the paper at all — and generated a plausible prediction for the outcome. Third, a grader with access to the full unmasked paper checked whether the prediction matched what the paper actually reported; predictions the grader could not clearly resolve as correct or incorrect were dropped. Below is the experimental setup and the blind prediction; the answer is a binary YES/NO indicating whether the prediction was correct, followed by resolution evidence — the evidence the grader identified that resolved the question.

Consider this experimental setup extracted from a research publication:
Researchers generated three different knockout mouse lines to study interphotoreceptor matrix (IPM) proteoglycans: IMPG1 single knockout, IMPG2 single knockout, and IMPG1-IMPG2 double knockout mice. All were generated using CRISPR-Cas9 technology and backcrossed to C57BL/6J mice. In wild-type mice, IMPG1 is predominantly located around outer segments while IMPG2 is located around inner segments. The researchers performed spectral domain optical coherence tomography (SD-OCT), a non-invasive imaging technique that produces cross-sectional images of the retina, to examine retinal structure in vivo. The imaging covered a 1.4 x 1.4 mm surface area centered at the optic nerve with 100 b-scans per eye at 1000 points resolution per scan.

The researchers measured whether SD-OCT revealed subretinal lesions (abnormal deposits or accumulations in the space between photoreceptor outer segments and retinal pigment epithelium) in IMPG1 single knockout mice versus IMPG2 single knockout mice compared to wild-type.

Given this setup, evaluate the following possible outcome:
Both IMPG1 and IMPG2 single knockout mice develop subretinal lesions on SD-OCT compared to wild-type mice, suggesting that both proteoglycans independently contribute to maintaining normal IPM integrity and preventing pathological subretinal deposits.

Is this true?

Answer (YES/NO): NO